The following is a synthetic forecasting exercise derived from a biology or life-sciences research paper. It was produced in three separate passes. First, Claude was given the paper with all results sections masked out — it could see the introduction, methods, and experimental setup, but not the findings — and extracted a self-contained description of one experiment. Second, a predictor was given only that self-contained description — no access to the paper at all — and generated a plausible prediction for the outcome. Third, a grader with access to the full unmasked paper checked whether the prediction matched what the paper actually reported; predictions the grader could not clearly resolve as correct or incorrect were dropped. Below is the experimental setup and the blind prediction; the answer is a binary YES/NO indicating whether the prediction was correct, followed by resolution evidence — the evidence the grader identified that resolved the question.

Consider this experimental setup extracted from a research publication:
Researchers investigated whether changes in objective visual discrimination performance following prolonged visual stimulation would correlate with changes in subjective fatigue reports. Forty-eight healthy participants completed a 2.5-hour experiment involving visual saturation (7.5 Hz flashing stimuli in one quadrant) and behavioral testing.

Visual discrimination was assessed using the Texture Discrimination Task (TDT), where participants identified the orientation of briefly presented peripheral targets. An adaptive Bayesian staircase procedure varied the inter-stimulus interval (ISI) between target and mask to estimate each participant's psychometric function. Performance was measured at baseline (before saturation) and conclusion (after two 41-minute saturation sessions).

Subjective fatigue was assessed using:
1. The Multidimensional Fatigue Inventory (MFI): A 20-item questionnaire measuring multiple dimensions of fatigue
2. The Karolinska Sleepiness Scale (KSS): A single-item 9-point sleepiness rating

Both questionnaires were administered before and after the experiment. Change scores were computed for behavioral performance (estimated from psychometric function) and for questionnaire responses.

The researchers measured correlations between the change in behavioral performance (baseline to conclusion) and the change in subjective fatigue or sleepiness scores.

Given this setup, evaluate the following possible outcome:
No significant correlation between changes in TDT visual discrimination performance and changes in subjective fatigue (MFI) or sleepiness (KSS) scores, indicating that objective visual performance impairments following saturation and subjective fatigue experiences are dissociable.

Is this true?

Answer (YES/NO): NO